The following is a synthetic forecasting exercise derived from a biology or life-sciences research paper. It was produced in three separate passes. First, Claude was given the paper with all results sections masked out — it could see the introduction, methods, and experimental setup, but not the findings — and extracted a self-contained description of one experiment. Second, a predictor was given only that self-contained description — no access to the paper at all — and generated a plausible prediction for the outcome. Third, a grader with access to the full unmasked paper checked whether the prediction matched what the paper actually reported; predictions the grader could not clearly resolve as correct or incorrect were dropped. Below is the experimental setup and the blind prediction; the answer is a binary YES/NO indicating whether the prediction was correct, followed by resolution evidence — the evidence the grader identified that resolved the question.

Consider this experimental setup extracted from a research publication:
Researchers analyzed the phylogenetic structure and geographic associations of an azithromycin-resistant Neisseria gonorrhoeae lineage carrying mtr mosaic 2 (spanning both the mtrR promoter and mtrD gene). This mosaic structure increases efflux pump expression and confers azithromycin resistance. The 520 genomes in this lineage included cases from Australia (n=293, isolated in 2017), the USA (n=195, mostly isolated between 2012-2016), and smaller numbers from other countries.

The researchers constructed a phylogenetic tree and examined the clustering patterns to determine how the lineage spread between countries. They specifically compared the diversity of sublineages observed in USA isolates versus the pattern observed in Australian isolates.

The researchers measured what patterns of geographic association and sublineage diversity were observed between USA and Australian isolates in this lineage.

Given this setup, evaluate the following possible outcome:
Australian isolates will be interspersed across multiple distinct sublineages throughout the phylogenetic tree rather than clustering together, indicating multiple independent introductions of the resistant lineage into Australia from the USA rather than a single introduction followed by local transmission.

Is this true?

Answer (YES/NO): NO